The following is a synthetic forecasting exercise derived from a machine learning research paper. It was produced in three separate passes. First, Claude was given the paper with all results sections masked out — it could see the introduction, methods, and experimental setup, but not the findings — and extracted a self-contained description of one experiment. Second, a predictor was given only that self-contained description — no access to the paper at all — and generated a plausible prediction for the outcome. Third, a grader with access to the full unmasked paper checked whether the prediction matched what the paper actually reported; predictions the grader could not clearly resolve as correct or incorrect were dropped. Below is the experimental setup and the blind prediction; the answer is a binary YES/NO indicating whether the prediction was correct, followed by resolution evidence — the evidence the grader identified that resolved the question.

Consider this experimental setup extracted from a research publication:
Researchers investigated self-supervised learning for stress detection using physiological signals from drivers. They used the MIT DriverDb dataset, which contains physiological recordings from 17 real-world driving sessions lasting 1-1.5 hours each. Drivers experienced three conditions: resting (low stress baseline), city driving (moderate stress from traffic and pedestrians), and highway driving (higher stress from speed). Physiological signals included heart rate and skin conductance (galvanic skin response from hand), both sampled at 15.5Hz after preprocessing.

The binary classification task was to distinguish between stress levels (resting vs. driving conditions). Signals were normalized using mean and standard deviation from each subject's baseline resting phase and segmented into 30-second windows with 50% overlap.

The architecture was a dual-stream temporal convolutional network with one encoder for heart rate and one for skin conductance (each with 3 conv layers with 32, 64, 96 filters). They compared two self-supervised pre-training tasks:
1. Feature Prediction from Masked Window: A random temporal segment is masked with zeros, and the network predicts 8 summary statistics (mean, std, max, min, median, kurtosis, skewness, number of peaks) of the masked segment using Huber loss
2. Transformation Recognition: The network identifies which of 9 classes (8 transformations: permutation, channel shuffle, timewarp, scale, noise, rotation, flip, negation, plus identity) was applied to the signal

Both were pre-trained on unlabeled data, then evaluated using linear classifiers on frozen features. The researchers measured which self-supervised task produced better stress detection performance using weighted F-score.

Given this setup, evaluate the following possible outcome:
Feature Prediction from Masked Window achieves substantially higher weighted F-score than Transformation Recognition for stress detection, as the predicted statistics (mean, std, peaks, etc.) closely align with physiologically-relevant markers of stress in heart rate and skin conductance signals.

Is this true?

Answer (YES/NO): NO